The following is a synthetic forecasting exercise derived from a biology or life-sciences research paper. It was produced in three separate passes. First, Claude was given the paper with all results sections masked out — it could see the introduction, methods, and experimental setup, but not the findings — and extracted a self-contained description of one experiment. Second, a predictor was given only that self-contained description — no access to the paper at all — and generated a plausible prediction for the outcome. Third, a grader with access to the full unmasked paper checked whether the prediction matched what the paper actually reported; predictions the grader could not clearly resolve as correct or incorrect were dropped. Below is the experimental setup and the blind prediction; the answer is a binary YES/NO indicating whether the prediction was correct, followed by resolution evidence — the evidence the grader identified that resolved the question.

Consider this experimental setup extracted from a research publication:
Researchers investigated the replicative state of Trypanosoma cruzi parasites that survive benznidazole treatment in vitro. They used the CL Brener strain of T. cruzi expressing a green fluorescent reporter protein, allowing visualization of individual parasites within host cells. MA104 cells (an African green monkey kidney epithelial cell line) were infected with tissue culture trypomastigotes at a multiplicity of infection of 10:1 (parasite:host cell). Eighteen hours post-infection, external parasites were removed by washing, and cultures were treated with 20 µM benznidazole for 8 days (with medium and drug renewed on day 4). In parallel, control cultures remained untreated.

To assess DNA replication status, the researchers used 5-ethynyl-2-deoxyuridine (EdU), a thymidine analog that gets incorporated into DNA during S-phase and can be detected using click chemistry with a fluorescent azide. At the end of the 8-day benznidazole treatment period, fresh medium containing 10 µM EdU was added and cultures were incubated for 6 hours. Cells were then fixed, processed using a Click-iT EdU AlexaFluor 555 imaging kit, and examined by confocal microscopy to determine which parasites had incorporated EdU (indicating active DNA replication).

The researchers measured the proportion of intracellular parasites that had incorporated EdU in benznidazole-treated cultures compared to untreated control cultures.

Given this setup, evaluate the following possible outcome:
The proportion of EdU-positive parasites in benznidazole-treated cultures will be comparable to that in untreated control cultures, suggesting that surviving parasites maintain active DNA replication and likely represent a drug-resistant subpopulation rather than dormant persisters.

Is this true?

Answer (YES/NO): NO